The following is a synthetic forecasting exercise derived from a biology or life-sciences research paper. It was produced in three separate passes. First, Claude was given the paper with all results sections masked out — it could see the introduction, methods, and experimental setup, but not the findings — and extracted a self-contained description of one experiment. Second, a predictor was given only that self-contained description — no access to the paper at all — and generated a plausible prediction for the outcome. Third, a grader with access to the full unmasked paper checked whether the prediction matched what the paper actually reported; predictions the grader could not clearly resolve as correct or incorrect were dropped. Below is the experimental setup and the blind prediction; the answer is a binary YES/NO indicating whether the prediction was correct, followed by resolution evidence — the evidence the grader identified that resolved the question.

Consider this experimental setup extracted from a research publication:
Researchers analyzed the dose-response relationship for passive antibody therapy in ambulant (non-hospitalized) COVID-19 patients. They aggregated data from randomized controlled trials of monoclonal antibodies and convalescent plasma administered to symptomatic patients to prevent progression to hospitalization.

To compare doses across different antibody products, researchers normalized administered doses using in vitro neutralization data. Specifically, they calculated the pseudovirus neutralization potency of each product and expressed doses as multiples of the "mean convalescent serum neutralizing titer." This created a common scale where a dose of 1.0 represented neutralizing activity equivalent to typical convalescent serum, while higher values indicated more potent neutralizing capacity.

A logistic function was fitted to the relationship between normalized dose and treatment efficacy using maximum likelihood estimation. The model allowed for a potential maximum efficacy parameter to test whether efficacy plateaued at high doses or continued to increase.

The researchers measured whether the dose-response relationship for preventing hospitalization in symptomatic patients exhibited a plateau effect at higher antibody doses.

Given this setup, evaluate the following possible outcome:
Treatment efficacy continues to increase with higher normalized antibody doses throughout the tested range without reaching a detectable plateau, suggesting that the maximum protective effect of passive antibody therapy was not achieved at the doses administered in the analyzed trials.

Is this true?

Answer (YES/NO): NO